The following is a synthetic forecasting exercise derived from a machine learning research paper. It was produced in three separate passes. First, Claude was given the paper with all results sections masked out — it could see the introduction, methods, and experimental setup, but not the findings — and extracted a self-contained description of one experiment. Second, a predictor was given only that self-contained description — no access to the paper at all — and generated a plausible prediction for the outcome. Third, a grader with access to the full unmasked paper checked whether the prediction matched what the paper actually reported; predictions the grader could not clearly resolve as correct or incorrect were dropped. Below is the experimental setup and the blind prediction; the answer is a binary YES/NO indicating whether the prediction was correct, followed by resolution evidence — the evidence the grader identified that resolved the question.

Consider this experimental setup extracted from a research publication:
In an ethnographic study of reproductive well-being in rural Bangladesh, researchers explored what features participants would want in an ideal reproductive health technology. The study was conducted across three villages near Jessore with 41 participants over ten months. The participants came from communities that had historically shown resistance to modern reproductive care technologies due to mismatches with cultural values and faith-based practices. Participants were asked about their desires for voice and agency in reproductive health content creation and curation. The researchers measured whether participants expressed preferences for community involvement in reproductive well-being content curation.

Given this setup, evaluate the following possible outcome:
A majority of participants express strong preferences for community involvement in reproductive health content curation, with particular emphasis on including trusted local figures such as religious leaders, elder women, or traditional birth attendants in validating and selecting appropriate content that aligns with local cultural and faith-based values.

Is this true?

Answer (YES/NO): NO